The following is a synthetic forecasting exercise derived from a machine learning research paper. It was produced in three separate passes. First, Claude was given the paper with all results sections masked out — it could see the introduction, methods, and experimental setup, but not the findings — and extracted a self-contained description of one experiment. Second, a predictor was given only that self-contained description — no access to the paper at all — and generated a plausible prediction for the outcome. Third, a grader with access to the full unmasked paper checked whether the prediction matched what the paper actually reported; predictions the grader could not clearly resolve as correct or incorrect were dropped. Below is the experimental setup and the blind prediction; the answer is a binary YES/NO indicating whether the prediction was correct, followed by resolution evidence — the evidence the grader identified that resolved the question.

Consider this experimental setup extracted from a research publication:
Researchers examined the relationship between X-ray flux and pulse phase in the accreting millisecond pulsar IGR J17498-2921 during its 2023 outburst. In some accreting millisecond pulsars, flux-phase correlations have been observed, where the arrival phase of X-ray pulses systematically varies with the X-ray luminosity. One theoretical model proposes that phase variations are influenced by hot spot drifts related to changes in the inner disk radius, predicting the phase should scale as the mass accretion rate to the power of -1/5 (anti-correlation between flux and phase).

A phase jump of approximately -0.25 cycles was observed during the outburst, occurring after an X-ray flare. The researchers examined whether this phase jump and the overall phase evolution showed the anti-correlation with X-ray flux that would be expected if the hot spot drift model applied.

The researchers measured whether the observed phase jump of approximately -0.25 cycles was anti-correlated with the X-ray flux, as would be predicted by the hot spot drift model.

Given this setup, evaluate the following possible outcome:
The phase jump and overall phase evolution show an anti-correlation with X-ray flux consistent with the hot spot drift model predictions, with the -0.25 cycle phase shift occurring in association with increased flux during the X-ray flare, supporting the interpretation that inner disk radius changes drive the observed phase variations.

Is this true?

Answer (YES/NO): NO